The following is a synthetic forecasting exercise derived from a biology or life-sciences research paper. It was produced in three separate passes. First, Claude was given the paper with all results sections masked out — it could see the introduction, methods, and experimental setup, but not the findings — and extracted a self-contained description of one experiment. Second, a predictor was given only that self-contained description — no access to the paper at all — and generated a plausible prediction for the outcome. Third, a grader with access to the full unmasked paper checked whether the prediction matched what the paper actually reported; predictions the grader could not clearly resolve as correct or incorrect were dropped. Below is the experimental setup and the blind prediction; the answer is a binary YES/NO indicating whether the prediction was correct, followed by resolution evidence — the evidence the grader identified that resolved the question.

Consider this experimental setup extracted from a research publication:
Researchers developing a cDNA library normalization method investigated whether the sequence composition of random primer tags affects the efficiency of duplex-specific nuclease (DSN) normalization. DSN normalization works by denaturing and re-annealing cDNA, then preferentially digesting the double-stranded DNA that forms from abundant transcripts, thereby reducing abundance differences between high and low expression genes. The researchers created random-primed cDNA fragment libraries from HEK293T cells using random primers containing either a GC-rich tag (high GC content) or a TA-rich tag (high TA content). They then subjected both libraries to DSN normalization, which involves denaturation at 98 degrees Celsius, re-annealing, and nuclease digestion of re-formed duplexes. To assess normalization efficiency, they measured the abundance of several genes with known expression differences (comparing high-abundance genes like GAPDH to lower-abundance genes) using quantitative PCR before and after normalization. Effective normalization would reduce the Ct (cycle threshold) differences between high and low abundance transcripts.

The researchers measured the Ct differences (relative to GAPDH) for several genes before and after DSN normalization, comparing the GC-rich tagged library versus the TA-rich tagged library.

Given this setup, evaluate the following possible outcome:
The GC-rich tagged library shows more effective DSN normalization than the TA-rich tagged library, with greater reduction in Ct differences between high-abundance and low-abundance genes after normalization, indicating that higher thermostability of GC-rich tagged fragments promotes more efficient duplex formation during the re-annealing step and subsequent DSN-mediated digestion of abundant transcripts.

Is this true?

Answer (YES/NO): NO